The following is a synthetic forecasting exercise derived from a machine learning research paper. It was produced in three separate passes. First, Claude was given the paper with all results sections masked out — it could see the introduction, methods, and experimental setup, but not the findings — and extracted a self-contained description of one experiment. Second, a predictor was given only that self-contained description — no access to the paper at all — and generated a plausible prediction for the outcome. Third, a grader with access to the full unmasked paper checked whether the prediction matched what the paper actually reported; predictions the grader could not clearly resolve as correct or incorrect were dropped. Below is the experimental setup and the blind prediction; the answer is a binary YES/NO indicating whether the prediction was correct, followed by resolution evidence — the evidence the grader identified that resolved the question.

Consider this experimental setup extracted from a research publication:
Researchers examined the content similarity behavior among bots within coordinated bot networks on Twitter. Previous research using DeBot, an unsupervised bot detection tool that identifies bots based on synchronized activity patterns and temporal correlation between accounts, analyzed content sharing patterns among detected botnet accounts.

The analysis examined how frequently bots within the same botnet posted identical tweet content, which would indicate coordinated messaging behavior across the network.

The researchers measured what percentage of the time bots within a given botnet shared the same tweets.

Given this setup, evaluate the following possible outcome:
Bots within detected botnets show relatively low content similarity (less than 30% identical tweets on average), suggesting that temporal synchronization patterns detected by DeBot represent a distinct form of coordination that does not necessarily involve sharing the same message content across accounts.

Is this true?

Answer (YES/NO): NO